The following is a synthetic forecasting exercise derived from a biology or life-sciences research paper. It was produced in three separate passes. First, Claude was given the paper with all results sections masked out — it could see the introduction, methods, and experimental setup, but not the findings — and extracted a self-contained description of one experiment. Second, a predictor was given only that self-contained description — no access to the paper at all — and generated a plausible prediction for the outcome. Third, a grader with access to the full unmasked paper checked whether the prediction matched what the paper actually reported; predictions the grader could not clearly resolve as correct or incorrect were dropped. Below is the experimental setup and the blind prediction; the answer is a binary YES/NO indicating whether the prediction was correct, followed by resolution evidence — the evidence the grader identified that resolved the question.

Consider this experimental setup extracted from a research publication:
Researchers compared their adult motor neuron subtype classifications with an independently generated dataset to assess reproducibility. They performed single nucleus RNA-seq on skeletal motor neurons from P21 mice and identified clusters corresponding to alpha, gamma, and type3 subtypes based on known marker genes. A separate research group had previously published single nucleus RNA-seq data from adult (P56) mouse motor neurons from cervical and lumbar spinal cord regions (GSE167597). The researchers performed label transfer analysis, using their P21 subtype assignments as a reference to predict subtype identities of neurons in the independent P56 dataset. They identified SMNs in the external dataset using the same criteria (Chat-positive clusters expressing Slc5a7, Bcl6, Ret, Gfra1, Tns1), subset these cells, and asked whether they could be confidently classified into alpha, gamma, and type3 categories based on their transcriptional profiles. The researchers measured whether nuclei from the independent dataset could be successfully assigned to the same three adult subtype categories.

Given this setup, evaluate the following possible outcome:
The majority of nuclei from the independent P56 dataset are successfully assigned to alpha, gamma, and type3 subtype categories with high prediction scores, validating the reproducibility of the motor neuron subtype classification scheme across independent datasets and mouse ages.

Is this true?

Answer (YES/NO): YES